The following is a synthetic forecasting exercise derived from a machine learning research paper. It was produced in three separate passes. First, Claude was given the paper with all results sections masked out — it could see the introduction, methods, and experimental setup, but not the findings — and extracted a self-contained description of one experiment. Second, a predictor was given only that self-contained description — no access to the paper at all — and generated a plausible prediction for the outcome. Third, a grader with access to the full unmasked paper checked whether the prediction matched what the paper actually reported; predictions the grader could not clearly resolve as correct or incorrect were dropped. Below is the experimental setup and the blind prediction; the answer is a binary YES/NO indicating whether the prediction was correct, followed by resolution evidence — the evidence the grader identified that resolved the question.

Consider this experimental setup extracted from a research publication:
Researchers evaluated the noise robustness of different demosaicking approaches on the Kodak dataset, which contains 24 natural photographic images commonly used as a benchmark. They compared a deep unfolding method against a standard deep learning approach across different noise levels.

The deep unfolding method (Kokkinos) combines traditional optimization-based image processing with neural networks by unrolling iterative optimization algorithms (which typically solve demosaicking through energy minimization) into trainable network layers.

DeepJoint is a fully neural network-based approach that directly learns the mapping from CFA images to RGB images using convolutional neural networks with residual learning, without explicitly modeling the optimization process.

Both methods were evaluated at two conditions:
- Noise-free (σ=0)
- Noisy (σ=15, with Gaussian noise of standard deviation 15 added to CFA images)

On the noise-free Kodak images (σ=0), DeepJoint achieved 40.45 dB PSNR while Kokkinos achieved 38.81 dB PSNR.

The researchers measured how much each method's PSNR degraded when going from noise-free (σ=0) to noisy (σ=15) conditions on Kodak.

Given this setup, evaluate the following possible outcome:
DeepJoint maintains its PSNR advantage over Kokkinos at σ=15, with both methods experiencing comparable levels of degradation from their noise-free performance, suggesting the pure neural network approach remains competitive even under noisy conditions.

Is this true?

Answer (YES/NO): NO